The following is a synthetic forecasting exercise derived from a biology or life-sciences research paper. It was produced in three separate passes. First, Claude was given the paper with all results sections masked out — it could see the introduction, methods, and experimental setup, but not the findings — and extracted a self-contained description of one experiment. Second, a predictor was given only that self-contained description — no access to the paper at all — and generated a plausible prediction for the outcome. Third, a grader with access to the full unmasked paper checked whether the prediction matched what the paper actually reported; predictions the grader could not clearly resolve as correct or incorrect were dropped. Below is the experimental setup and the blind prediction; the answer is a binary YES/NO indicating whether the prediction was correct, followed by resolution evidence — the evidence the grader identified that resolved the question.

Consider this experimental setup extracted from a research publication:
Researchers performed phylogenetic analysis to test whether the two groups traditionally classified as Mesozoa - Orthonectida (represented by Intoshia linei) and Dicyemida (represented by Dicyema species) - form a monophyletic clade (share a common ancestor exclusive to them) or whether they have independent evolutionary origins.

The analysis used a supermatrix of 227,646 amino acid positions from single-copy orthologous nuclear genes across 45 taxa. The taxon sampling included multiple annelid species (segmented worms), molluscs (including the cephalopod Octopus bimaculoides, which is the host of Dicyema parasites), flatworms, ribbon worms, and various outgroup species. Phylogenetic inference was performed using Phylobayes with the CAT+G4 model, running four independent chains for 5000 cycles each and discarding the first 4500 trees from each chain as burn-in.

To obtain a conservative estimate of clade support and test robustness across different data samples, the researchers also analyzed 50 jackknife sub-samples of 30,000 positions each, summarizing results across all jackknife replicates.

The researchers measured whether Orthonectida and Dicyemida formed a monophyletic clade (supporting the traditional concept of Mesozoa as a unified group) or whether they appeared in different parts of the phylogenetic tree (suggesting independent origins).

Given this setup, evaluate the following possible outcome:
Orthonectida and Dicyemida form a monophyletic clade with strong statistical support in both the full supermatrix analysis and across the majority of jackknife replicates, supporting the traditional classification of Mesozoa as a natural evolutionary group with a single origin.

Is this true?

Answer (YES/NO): NO